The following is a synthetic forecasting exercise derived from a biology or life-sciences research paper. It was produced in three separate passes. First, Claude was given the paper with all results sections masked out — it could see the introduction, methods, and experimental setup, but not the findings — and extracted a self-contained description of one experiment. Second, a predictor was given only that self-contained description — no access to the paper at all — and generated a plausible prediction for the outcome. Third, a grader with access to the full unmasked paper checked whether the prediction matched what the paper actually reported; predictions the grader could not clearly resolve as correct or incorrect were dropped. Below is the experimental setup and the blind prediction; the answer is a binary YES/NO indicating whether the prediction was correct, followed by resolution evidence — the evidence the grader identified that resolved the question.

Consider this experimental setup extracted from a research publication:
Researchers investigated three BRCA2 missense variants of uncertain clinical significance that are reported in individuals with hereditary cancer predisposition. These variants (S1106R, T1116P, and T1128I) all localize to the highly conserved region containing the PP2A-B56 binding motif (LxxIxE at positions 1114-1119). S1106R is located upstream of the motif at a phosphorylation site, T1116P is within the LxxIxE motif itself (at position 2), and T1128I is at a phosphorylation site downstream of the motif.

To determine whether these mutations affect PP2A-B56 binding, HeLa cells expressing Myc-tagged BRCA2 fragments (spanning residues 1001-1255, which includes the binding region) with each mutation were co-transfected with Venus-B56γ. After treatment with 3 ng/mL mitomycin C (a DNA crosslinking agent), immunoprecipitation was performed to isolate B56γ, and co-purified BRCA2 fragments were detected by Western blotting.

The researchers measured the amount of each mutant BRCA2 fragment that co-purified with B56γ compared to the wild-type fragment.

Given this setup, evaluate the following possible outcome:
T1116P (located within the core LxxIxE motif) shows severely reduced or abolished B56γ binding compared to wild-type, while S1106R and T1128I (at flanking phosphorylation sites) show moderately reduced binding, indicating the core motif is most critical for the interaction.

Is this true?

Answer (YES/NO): NO